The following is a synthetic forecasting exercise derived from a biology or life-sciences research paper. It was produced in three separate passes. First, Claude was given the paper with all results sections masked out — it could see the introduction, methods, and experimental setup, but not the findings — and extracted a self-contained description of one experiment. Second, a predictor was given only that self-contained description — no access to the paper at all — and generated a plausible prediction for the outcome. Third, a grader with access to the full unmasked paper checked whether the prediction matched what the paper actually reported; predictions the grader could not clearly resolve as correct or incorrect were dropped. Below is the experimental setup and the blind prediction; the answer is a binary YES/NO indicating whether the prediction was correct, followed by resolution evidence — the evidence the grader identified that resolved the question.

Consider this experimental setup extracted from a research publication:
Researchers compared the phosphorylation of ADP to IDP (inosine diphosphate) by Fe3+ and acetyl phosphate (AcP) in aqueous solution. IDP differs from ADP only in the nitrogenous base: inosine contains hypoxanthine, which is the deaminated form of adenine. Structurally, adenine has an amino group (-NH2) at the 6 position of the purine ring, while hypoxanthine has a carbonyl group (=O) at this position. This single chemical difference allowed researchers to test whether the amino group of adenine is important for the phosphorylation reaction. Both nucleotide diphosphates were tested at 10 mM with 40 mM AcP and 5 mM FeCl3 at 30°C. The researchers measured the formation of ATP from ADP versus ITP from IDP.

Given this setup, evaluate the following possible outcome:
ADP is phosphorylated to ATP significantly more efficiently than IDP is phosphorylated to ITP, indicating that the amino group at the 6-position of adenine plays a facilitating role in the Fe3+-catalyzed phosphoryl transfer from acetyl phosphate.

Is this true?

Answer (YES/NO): YES